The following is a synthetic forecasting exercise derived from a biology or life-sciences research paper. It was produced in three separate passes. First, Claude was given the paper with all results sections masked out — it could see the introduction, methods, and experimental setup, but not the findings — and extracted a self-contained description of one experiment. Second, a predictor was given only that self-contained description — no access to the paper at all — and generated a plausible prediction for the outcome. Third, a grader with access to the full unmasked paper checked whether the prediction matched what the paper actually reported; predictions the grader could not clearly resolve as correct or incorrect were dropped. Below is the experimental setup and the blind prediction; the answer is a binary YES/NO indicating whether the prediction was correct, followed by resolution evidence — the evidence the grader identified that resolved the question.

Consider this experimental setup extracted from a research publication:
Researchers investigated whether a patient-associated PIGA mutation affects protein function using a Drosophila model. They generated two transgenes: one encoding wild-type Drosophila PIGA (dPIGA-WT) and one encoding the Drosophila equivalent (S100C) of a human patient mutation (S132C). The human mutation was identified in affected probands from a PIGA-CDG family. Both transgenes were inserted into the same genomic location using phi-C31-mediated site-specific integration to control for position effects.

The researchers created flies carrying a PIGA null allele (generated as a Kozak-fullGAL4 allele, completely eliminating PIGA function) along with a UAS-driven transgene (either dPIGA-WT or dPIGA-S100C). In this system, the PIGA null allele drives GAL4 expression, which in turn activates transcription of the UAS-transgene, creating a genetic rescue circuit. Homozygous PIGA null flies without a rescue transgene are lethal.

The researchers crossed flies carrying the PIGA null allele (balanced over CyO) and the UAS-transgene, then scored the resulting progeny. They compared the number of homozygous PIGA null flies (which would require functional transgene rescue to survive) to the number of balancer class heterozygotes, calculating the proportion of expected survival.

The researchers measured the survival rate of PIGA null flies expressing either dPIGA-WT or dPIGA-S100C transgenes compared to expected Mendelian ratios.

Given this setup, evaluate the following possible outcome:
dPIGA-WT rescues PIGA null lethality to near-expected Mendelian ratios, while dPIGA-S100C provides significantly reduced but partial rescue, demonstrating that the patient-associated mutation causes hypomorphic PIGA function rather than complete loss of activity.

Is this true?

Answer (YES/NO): YES